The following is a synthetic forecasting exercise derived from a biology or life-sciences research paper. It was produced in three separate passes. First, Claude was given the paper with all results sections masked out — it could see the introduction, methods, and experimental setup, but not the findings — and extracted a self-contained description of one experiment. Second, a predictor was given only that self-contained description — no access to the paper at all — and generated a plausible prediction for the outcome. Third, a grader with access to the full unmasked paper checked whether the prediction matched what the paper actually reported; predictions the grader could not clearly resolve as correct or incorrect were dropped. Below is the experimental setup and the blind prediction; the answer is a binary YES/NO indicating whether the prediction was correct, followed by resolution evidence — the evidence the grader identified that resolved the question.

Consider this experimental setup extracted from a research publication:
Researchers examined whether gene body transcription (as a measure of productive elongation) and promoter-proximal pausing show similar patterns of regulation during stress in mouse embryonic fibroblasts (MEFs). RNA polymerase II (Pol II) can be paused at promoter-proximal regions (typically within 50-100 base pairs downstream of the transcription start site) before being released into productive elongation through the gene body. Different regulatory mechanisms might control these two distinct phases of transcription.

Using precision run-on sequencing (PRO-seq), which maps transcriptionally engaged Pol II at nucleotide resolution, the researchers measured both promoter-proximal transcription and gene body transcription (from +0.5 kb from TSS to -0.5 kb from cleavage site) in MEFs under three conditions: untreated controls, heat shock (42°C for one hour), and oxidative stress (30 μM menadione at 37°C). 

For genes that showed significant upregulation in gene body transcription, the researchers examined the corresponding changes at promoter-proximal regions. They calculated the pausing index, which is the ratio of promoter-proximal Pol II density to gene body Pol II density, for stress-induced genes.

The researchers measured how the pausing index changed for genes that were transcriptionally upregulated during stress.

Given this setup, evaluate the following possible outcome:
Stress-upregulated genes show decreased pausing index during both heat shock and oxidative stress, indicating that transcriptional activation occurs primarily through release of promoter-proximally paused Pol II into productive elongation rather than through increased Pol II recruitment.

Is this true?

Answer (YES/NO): NO